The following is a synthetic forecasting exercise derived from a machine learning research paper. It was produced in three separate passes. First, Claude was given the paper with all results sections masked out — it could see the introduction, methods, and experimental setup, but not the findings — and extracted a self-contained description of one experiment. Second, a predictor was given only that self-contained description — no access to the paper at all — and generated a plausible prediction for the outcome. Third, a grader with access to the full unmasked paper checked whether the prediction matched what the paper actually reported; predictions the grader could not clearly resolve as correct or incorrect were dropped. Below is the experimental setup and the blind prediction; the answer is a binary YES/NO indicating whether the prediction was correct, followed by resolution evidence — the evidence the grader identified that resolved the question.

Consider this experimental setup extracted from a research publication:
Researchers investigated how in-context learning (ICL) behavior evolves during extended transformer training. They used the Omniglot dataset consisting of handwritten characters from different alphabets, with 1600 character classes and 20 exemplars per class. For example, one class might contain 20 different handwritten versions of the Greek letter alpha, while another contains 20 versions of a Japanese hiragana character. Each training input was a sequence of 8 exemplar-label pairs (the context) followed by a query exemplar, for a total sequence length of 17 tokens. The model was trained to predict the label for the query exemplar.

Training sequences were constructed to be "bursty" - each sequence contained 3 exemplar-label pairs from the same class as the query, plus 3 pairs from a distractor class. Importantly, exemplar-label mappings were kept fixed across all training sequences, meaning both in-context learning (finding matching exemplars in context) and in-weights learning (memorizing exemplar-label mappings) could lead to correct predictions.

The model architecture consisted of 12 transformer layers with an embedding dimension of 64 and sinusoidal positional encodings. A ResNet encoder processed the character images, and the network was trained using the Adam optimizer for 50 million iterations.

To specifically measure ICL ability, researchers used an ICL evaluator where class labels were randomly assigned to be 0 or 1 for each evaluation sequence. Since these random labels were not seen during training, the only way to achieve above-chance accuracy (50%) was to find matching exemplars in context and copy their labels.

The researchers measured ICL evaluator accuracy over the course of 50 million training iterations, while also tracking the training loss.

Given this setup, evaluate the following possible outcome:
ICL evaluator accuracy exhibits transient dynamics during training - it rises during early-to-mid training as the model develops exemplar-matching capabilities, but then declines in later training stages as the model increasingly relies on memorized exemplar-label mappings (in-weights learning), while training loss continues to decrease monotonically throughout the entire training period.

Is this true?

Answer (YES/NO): YES